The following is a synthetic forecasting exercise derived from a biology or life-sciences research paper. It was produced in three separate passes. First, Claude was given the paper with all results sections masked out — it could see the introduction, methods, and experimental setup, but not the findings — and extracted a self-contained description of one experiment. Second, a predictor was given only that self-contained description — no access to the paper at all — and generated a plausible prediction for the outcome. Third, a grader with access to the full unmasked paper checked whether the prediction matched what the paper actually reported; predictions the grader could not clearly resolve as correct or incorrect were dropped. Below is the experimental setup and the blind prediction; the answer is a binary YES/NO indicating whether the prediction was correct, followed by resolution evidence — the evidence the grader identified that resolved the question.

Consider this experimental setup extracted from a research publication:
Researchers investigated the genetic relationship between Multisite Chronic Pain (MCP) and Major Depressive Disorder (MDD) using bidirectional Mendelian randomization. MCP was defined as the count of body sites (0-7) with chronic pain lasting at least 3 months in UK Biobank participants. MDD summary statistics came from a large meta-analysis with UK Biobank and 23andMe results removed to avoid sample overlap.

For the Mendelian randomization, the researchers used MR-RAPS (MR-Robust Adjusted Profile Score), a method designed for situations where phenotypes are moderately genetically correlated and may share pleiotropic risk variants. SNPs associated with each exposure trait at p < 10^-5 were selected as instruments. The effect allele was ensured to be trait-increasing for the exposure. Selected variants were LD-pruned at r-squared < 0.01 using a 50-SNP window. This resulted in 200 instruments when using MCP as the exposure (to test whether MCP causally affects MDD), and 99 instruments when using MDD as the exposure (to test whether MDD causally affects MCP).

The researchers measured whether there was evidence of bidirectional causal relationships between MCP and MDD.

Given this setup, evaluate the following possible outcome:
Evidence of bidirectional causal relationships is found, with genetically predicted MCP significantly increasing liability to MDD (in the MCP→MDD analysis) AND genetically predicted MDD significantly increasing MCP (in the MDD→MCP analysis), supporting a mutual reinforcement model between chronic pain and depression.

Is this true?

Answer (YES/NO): YES